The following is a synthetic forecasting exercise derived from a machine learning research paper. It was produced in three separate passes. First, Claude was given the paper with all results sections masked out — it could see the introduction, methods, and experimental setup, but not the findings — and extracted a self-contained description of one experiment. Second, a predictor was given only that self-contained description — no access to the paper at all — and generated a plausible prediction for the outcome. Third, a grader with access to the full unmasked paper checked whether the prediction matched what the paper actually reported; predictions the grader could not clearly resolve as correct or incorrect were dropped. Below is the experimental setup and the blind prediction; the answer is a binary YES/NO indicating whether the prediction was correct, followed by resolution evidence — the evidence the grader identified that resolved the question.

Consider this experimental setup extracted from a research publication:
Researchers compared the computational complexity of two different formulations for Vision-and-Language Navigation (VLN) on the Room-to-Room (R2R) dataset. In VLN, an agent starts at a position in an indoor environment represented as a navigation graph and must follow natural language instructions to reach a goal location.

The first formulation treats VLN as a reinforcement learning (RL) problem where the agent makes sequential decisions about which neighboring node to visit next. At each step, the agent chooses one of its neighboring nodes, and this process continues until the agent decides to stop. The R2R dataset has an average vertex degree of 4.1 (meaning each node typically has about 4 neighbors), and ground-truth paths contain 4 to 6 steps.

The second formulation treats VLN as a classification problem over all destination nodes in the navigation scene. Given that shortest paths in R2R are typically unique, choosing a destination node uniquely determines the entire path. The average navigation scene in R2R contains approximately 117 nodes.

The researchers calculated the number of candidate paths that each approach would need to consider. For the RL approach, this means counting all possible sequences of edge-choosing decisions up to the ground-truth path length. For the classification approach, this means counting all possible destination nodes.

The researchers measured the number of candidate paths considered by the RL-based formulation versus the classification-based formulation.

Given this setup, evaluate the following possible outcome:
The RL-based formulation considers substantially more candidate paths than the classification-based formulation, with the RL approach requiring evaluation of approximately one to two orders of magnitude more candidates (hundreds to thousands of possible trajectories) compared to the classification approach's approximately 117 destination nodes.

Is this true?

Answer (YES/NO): NO